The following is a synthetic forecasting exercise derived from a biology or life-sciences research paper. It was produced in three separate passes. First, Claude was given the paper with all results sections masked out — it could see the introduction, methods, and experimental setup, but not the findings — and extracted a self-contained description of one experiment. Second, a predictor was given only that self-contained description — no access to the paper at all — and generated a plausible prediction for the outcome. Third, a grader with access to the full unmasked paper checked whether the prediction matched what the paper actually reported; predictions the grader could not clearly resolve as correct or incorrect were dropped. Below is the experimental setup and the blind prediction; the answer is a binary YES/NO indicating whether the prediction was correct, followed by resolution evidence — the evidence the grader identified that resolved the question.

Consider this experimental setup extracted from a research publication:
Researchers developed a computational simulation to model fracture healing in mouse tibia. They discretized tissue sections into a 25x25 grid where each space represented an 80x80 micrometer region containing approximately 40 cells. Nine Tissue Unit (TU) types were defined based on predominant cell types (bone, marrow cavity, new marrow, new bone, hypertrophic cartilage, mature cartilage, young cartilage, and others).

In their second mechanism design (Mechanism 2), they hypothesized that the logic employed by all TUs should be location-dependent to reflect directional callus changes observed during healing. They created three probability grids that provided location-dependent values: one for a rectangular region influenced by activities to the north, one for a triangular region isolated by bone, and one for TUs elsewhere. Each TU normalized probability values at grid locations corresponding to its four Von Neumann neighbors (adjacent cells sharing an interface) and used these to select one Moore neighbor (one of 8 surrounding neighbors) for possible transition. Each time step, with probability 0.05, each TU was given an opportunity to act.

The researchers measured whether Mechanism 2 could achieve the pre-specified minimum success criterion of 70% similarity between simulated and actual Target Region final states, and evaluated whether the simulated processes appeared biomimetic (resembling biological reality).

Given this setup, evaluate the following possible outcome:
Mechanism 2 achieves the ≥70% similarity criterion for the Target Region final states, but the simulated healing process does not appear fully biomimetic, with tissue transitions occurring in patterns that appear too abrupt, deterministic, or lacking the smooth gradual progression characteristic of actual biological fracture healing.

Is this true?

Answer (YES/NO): NO